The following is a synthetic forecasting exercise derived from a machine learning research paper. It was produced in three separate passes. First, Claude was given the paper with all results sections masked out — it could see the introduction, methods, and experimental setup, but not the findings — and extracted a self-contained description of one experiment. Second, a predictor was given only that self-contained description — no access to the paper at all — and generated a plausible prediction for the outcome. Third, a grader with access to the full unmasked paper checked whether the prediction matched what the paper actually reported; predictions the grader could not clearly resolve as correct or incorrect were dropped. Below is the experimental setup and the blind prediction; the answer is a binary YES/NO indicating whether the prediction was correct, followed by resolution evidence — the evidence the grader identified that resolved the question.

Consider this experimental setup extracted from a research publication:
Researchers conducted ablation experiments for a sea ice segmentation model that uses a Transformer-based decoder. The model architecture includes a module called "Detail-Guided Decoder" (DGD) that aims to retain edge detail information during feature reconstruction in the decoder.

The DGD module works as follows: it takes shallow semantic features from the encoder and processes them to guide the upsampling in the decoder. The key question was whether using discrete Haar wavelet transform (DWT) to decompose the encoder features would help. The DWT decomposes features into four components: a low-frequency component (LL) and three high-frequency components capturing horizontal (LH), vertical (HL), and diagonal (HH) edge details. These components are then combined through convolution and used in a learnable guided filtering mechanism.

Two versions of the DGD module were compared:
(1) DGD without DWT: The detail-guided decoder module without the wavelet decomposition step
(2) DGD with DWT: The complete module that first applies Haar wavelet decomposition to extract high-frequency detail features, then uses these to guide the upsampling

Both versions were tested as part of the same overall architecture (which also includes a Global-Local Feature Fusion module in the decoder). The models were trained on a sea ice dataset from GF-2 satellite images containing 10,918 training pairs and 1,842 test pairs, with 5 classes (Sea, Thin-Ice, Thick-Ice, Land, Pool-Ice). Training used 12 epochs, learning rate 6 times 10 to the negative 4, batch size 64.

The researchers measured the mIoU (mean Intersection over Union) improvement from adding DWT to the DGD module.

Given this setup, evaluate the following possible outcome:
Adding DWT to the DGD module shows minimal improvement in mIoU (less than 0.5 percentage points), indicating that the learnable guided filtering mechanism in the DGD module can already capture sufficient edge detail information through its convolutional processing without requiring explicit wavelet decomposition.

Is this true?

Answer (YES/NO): YES